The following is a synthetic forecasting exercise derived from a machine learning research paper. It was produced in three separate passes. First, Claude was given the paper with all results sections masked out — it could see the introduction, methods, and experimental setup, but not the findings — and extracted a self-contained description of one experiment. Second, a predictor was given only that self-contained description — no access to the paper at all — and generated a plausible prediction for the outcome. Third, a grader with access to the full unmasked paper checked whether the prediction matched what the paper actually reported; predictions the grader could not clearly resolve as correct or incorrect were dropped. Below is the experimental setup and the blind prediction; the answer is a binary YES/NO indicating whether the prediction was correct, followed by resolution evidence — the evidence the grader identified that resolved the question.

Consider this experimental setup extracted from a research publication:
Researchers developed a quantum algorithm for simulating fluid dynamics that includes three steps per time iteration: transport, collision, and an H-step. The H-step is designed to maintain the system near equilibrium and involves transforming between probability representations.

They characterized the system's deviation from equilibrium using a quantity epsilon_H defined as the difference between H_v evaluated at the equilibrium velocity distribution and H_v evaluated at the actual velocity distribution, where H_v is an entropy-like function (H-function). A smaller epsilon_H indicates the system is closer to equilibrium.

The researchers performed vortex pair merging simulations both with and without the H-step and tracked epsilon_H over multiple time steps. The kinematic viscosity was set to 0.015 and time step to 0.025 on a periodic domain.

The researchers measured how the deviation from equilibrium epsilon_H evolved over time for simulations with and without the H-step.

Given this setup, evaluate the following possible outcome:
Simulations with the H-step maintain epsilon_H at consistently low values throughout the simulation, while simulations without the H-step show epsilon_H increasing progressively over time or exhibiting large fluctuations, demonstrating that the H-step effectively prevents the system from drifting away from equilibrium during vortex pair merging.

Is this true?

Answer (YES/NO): YES